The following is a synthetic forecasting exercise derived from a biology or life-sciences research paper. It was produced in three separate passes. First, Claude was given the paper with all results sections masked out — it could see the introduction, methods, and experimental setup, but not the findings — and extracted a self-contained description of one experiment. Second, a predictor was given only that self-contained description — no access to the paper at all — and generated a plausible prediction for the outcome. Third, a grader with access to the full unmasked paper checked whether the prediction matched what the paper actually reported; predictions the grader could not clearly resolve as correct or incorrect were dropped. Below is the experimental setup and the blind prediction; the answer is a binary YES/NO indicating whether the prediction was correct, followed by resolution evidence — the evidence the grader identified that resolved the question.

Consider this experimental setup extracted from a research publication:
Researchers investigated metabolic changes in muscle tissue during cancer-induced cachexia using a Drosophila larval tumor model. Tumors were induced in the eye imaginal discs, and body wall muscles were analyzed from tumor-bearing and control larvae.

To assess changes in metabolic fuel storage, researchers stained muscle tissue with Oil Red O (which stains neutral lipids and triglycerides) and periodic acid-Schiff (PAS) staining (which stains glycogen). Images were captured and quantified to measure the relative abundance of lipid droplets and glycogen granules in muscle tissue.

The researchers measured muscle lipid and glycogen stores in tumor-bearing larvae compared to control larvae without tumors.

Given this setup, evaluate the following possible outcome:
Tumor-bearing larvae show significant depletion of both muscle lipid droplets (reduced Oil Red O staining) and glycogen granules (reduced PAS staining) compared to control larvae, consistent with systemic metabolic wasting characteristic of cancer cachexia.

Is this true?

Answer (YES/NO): YES